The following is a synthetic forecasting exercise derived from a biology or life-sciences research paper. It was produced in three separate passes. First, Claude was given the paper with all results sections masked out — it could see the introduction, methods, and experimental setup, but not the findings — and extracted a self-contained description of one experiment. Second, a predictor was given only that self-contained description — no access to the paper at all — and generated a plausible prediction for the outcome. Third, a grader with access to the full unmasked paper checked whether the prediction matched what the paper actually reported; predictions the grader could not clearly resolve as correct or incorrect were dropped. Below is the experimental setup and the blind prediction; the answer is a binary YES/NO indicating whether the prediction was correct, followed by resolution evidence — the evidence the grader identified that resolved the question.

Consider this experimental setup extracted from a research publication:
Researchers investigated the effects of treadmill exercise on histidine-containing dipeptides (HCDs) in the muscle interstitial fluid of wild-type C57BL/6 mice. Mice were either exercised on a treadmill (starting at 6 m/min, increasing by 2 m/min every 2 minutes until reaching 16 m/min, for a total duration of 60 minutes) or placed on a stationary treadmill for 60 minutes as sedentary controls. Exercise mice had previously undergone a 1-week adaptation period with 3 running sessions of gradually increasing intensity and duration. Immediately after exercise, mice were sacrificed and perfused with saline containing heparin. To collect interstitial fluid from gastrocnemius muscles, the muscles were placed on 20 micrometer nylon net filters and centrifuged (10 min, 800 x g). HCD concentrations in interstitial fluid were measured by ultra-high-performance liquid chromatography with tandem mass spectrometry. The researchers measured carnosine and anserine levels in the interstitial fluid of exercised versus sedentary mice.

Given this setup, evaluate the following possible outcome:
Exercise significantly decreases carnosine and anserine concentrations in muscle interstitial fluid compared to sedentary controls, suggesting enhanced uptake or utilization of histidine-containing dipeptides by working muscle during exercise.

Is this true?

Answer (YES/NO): NO